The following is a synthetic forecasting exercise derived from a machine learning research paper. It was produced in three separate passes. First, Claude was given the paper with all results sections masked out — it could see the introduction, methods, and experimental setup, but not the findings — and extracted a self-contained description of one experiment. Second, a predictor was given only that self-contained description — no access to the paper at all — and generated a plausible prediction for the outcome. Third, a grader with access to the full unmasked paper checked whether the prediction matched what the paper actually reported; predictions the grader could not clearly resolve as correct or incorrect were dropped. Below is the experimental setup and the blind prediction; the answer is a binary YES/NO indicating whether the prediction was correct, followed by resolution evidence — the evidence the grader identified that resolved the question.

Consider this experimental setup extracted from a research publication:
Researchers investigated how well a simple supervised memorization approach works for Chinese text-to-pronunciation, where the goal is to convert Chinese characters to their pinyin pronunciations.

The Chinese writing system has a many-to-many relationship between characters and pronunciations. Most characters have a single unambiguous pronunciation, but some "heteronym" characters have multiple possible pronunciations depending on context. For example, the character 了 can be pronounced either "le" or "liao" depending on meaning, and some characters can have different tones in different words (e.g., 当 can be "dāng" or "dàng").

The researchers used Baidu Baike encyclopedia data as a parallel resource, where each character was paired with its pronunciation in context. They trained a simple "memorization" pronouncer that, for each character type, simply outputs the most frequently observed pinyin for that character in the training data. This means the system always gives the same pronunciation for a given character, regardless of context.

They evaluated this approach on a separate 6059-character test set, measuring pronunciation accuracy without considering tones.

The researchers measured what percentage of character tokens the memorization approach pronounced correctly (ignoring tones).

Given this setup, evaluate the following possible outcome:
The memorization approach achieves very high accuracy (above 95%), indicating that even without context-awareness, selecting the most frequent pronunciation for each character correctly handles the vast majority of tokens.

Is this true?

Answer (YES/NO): YES